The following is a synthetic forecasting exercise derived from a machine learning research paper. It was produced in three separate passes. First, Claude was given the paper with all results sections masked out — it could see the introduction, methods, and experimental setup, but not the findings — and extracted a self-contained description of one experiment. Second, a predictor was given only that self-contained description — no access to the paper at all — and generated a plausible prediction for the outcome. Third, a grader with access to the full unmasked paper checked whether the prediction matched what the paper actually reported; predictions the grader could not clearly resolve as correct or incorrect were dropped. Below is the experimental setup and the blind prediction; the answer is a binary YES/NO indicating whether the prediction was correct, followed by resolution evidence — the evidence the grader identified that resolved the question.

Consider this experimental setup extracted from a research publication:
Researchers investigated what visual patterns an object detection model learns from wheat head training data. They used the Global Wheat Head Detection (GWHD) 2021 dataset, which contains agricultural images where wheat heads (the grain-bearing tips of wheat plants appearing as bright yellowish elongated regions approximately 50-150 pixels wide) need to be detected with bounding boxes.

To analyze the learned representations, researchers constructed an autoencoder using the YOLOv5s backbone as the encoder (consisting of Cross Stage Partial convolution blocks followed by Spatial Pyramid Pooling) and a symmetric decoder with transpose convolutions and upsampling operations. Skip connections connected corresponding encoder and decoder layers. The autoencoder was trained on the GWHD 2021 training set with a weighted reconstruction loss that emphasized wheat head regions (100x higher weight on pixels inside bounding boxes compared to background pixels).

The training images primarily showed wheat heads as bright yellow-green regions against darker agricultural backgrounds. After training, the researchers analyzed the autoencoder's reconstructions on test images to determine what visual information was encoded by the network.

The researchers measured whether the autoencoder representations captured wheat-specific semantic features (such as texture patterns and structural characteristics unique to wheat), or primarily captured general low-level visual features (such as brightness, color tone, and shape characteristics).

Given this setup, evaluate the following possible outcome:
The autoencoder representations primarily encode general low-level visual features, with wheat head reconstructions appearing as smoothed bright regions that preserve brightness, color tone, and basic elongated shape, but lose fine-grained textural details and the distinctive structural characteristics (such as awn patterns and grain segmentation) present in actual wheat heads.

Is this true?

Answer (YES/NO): YES